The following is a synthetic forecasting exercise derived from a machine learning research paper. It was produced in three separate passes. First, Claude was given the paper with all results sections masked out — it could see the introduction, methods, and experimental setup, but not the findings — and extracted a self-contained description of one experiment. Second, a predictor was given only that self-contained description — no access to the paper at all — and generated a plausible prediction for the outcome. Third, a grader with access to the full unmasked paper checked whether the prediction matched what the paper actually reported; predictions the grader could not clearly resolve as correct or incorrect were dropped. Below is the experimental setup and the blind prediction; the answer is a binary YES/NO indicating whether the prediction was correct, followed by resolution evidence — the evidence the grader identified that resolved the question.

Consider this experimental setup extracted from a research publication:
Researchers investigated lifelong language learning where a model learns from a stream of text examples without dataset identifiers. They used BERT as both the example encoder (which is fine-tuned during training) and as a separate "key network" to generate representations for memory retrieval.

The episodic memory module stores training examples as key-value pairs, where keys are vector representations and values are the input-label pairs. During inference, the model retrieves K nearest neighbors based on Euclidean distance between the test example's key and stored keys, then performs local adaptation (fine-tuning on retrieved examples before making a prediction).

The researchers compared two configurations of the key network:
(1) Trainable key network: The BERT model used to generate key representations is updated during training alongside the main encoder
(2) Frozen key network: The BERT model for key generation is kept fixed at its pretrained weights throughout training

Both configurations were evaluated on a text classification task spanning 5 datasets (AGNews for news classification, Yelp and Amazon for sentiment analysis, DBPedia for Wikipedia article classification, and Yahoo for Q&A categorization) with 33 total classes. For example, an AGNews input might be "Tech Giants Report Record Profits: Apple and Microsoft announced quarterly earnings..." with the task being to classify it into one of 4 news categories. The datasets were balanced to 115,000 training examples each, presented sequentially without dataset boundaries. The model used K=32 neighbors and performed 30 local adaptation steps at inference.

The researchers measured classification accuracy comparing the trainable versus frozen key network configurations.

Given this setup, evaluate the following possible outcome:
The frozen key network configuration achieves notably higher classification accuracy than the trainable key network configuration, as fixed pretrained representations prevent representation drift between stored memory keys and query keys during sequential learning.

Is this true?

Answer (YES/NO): YES